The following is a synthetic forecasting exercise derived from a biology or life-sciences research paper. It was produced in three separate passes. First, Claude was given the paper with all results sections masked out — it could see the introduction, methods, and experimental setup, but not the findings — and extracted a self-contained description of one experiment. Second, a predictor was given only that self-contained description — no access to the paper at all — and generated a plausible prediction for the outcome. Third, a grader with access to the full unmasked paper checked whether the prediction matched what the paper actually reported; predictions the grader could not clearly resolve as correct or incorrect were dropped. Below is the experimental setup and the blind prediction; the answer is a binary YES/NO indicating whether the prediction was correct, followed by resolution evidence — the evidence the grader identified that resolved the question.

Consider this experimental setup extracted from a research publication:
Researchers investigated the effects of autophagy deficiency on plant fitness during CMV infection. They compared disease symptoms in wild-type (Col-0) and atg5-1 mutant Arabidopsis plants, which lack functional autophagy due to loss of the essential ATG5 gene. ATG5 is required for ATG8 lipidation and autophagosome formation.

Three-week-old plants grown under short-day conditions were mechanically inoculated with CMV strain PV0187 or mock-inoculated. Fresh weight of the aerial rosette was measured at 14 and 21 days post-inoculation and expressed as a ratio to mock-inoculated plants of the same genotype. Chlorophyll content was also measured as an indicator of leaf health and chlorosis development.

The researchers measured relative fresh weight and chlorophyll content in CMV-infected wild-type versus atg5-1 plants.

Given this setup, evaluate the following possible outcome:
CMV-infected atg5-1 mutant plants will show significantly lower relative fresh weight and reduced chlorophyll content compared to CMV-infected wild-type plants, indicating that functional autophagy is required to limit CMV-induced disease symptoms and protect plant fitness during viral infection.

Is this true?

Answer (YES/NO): YES